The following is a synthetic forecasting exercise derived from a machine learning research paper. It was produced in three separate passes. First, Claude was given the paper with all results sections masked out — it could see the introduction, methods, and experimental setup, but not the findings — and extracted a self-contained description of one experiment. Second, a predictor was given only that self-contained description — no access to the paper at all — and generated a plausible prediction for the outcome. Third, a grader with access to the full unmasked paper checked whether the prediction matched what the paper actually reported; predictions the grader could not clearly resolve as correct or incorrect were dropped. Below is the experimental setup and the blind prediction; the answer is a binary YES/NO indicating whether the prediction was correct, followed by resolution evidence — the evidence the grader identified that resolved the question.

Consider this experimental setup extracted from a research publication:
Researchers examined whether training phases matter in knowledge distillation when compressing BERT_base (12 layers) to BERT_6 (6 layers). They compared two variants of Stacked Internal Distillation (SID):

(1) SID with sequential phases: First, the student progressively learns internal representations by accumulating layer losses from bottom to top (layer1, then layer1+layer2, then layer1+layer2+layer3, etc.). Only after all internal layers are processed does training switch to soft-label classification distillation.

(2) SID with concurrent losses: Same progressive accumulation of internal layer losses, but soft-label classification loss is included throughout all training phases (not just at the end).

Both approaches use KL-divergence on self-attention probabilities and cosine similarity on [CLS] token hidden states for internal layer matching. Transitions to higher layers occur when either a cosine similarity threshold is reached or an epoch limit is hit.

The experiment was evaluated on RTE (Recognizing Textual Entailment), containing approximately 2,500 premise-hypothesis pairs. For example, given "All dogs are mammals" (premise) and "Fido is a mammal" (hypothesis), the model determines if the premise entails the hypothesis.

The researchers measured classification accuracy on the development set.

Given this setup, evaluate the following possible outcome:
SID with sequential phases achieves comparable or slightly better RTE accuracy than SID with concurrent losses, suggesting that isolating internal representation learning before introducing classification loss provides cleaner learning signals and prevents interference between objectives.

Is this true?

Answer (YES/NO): NO